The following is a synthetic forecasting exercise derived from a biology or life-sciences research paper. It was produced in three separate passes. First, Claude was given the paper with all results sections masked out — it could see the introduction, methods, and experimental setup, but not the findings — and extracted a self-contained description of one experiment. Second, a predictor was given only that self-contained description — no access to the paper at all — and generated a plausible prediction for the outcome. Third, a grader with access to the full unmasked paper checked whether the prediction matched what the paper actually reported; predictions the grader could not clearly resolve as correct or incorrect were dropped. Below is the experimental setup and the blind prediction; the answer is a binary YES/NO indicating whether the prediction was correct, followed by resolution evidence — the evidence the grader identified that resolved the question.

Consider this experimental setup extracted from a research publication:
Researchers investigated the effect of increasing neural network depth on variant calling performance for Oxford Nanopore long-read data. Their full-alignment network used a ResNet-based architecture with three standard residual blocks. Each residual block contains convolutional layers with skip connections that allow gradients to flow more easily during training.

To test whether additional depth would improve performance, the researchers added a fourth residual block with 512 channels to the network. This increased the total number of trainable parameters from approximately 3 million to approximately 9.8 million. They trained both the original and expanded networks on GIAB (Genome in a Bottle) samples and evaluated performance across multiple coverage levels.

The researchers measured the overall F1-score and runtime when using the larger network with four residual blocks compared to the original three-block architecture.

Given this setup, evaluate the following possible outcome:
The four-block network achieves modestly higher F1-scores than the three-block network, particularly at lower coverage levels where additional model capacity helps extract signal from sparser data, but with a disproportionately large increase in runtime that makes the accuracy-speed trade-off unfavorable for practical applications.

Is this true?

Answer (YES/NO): NO